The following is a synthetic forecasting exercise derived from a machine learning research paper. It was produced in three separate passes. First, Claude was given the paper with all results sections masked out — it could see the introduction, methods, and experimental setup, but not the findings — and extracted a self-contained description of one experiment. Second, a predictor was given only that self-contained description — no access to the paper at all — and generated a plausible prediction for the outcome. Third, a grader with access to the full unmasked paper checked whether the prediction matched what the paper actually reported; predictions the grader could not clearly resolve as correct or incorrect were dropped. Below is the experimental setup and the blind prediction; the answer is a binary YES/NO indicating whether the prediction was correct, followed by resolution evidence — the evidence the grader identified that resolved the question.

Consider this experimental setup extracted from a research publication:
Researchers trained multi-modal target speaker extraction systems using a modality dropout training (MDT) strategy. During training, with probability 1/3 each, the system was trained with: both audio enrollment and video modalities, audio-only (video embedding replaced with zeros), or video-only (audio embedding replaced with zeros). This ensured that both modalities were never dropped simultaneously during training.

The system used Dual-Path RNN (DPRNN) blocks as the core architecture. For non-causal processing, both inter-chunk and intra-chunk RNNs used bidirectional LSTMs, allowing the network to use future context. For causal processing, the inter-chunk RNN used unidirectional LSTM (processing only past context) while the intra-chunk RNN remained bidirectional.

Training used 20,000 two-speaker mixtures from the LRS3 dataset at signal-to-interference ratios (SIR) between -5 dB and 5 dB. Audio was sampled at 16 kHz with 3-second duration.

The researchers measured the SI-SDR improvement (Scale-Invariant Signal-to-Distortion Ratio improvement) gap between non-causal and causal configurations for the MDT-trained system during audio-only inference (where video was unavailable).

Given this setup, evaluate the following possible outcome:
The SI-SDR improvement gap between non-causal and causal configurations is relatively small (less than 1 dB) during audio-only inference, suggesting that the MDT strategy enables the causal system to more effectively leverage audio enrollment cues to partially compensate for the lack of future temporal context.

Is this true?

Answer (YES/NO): YES